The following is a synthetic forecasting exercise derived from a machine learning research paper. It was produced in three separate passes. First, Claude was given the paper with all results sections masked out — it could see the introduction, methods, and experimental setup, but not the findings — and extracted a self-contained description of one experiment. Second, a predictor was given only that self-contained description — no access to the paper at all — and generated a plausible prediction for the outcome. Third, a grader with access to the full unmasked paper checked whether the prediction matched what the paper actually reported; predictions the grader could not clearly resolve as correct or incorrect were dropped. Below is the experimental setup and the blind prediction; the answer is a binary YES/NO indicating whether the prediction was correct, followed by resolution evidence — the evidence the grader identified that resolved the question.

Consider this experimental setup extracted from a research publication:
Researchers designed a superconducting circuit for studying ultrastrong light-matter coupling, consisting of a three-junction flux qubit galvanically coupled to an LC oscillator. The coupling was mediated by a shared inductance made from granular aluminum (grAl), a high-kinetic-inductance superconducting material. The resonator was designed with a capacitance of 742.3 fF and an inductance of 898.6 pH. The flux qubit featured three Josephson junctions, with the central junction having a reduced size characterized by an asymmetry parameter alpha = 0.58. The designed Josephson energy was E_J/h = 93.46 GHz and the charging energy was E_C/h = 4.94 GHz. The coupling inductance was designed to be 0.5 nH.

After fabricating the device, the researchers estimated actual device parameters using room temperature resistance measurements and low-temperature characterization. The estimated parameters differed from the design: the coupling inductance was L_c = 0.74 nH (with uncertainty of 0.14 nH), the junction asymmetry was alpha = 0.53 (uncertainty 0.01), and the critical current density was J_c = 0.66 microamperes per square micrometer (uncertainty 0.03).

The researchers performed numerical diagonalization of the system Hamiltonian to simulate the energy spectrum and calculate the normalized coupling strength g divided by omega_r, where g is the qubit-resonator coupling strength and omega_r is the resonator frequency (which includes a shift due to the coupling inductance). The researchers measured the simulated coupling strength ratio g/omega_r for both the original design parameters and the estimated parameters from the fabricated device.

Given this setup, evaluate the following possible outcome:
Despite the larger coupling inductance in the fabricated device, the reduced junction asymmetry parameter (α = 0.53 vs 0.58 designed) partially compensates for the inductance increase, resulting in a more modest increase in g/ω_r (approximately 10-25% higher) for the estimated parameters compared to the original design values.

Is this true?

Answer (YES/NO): NO